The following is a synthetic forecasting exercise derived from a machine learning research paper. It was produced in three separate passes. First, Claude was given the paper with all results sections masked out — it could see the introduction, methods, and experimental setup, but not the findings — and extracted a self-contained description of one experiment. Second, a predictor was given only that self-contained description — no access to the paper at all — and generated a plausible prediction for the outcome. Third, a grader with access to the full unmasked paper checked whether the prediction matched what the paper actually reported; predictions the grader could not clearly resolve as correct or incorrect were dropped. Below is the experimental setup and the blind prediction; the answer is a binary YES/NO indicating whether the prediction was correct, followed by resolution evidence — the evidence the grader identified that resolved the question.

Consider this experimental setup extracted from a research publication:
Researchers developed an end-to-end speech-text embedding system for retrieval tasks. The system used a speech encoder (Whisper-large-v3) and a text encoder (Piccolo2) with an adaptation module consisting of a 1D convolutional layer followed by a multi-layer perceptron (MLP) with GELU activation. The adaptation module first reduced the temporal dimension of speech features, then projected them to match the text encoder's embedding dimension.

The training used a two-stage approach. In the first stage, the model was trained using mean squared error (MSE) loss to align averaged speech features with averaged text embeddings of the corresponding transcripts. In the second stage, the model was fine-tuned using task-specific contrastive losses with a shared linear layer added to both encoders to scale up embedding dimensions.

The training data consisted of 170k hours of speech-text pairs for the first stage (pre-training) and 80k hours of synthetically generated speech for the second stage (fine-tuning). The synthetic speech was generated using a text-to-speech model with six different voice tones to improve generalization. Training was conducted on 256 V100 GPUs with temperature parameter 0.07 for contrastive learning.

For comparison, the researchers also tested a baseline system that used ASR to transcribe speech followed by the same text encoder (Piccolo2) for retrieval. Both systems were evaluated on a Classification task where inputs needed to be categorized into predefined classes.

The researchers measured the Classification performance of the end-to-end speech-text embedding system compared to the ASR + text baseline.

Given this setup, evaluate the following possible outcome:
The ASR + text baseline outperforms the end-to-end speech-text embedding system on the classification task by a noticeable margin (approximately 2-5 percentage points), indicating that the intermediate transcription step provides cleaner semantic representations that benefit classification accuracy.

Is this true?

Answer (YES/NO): NO